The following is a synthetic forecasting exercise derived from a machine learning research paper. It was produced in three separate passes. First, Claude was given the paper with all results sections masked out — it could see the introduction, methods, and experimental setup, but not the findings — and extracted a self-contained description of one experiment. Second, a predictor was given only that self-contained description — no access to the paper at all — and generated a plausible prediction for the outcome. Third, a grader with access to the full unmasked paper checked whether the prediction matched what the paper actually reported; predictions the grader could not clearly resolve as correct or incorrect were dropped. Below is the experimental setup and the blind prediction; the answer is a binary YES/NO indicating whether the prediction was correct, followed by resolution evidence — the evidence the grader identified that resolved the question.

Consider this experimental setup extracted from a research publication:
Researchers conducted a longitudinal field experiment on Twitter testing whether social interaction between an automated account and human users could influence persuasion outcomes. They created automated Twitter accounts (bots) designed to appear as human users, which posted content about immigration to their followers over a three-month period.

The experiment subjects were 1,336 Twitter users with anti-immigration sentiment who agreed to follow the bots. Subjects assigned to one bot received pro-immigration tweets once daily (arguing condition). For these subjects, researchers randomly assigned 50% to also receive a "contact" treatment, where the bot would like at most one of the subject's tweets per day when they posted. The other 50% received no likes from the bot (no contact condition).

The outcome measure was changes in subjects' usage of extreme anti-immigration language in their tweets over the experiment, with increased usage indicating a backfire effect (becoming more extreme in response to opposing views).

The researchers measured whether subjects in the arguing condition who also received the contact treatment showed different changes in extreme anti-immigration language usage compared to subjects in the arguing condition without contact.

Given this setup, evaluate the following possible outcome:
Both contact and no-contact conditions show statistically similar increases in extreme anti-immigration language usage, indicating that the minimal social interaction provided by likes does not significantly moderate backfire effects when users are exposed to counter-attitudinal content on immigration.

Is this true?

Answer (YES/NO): NO